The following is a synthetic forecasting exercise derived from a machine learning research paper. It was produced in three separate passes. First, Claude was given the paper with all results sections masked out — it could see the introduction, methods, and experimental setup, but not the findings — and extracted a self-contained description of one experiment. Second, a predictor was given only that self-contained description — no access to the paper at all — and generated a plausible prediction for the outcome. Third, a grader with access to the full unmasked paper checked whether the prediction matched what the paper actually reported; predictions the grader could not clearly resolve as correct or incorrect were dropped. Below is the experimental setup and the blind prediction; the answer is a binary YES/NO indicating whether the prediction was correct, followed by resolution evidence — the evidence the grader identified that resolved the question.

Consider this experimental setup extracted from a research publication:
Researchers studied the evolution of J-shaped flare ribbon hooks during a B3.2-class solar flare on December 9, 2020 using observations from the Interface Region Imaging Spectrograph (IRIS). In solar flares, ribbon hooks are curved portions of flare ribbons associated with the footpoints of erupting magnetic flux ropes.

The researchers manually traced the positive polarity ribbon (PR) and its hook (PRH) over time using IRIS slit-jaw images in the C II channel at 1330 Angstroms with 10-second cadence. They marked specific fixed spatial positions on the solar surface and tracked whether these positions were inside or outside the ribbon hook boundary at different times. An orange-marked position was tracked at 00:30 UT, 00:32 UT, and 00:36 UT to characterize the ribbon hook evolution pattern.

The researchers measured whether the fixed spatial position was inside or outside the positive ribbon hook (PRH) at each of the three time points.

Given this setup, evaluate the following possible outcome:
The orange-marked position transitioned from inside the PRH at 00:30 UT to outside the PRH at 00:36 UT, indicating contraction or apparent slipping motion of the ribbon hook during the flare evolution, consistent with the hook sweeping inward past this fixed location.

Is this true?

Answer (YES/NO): NO